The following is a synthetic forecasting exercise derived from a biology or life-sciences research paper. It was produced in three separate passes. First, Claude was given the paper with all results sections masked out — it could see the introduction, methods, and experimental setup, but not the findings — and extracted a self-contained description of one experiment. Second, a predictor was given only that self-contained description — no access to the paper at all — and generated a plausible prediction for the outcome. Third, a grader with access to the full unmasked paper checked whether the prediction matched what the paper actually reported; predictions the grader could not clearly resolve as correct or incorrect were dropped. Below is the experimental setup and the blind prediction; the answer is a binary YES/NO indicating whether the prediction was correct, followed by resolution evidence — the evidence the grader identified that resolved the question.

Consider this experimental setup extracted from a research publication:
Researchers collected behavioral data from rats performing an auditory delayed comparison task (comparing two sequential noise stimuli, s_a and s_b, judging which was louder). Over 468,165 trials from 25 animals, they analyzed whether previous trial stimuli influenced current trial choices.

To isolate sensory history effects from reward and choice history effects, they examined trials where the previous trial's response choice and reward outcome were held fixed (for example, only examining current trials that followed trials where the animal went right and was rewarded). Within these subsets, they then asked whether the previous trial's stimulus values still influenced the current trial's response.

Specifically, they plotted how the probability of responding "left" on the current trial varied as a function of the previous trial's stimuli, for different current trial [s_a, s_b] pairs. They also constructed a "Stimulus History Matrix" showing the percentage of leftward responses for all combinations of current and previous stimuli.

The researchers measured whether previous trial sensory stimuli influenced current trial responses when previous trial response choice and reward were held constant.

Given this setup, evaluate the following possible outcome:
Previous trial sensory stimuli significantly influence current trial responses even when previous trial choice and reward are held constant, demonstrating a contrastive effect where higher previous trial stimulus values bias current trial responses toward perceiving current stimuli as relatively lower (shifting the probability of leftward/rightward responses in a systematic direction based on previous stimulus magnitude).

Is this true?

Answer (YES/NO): NO